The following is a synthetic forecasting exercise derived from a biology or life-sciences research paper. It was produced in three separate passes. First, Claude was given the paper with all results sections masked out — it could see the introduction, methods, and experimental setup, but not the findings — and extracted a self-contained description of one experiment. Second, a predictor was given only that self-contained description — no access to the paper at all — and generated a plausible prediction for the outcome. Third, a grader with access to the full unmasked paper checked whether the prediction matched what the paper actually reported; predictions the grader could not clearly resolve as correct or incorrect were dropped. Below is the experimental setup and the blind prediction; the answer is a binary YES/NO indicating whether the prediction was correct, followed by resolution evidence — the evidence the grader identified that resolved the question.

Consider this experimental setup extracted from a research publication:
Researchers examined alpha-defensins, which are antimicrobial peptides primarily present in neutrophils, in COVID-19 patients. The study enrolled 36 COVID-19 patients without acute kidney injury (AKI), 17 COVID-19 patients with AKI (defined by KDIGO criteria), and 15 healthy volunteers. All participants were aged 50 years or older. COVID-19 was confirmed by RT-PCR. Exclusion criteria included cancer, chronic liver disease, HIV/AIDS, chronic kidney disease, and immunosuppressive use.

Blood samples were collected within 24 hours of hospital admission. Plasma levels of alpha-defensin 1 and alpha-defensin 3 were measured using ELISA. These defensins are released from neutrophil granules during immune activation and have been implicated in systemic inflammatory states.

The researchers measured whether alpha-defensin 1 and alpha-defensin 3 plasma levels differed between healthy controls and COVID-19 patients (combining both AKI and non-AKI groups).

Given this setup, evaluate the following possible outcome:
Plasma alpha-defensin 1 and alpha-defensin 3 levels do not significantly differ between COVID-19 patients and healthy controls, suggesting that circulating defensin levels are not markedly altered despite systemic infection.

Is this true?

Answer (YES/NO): NO